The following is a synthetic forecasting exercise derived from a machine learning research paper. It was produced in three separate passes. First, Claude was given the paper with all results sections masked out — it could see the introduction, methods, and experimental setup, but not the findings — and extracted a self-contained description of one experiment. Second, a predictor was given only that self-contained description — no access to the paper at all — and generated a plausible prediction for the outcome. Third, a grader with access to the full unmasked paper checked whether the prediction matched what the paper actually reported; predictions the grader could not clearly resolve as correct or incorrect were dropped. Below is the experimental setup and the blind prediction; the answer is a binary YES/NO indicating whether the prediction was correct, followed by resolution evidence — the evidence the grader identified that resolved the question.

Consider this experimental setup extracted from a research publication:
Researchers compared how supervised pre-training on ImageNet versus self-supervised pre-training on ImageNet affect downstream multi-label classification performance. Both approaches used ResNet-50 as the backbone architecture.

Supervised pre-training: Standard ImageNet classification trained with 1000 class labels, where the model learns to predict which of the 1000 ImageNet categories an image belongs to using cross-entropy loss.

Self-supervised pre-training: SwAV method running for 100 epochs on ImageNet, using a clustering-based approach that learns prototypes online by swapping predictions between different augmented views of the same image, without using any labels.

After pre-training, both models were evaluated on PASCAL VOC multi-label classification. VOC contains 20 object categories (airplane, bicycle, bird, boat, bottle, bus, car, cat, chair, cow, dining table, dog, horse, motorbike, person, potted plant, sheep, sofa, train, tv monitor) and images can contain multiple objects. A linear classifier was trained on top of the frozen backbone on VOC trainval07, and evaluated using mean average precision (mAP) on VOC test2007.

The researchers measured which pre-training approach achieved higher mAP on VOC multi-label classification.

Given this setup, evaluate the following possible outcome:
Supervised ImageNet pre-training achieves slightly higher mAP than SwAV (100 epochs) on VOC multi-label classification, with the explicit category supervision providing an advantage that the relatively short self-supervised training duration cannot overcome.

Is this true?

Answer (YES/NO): YES